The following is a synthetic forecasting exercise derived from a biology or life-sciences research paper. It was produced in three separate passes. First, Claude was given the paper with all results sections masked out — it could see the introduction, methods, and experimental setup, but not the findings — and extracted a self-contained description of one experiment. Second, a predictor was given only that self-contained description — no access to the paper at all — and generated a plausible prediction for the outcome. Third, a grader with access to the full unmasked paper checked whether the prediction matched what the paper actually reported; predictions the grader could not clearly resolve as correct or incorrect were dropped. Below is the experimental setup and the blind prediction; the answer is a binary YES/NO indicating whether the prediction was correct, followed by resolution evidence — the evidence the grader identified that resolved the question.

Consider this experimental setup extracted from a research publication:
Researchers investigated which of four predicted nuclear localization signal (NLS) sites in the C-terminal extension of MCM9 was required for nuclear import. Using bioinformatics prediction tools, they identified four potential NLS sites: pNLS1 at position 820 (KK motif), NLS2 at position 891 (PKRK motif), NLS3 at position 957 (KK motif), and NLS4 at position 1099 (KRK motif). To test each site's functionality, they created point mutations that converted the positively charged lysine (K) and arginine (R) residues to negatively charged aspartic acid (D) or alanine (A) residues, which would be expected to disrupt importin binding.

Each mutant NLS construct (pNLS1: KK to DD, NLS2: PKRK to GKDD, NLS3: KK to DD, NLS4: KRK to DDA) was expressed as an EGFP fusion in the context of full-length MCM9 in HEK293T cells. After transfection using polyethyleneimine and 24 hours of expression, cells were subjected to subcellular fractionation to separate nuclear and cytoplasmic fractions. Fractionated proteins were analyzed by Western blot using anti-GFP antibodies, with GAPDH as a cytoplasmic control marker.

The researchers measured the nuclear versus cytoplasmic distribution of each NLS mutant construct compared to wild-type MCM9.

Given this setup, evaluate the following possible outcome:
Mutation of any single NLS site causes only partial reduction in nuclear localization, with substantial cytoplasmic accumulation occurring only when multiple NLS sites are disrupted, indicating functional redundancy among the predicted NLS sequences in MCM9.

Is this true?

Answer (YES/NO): NO